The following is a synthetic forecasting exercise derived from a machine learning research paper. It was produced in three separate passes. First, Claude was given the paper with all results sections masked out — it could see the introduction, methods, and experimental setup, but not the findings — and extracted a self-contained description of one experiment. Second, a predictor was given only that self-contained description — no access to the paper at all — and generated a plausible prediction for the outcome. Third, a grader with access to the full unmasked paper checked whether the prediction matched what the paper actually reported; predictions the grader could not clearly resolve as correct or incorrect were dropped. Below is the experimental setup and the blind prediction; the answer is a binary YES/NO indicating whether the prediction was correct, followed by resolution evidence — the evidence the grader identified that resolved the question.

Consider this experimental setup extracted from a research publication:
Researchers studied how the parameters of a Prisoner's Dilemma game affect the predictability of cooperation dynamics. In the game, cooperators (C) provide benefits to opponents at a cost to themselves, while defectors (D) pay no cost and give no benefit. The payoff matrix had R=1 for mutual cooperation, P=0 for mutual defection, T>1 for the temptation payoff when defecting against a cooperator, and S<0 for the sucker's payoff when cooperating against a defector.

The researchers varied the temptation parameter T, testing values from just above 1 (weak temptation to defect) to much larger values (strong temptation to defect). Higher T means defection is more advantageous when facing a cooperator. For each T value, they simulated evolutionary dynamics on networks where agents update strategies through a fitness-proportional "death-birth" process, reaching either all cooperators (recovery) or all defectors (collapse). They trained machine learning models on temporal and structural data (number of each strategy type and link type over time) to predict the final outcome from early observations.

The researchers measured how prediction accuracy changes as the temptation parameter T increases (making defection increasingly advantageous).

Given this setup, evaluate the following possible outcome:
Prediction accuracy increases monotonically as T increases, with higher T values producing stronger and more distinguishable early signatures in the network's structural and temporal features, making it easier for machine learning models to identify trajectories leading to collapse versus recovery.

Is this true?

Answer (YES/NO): YES